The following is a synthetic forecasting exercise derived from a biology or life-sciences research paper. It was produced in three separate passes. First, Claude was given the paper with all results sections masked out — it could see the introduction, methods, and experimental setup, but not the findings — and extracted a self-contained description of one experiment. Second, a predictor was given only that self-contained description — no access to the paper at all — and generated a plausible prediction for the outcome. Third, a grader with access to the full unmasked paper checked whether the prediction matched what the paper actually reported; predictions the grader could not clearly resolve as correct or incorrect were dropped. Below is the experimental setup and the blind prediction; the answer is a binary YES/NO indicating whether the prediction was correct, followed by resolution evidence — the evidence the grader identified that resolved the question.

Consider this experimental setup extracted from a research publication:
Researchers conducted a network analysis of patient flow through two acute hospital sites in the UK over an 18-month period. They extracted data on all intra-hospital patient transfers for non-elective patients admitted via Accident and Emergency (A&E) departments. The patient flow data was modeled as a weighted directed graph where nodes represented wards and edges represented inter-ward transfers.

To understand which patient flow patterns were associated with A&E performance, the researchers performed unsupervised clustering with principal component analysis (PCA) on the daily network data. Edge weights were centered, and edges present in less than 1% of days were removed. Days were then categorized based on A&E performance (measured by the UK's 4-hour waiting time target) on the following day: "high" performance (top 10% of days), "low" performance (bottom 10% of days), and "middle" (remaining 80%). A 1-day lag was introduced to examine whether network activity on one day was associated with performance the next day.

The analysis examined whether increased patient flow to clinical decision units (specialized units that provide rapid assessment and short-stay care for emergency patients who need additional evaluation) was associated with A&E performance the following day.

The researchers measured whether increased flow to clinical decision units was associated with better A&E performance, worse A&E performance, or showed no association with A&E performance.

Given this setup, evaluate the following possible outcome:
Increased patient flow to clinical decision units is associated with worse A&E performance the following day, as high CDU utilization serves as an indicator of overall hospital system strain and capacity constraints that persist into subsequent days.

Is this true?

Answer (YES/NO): NO